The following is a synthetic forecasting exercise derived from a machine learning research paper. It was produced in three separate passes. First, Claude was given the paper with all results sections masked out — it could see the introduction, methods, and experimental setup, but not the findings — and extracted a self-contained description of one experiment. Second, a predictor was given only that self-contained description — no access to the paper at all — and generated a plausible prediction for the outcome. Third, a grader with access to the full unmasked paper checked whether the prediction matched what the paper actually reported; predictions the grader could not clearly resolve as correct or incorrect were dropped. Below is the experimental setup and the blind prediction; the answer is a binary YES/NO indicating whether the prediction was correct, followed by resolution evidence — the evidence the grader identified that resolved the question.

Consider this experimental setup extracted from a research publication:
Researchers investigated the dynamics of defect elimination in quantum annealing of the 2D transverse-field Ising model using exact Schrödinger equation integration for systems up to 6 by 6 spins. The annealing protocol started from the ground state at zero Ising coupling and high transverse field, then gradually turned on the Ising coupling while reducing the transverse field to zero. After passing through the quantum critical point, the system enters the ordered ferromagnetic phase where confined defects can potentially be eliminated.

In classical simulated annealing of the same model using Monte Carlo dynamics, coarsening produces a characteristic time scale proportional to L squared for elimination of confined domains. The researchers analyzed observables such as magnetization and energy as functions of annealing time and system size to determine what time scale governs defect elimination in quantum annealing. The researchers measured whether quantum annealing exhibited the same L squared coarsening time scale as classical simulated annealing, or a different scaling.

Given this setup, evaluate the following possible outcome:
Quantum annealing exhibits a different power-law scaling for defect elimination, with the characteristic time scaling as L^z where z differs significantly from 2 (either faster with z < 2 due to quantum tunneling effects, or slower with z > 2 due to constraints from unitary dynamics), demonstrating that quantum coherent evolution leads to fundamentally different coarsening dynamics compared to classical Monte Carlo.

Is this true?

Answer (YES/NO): NO